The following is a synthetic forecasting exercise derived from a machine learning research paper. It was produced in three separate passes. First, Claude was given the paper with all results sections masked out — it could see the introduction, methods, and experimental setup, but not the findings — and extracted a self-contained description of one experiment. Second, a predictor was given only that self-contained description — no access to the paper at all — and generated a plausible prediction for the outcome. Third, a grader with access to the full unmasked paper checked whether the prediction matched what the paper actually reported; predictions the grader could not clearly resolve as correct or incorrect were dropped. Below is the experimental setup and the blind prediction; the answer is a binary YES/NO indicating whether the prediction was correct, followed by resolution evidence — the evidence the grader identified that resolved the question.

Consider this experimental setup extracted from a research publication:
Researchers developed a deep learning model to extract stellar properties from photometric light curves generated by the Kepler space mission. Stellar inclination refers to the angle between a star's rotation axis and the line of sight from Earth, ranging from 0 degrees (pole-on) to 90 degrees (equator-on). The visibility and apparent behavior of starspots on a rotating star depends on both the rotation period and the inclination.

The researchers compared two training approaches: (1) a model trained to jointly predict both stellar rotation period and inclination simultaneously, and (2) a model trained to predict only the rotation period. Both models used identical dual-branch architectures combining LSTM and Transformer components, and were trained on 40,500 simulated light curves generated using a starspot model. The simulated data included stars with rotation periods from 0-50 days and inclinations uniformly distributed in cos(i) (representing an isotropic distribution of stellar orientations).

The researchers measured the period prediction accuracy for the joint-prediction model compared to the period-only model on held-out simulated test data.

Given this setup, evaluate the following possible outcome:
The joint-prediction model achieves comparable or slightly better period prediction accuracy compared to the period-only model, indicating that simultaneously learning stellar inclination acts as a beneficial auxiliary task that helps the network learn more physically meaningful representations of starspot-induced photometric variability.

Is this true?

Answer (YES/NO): YES